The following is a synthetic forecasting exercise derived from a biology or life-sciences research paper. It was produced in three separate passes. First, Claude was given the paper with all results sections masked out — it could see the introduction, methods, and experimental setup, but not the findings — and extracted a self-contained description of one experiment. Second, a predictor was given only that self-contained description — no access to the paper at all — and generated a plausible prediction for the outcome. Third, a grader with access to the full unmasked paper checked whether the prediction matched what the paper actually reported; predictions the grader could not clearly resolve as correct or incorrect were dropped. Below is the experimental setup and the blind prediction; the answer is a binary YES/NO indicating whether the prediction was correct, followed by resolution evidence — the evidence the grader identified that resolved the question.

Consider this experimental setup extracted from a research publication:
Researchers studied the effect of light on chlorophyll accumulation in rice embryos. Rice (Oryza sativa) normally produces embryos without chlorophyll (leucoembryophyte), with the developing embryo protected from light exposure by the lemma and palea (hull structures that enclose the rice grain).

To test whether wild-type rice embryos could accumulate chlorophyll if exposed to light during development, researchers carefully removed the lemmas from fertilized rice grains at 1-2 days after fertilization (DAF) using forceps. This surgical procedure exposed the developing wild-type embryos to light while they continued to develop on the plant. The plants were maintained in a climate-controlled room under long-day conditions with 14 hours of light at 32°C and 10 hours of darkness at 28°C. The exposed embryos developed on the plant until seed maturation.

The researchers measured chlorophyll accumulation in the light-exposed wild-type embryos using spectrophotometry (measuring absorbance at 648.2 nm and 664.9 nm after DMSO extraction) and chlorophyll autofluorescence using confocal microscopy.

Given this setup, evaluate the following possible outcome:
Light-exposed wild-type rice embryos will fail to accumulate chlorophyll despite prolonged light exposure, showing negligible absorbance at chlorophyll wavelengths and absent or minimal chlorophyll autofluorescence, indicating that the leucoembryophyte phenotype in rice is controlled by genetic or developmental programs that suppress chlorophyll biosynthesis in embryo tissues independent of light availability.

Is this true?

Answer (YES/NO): YES